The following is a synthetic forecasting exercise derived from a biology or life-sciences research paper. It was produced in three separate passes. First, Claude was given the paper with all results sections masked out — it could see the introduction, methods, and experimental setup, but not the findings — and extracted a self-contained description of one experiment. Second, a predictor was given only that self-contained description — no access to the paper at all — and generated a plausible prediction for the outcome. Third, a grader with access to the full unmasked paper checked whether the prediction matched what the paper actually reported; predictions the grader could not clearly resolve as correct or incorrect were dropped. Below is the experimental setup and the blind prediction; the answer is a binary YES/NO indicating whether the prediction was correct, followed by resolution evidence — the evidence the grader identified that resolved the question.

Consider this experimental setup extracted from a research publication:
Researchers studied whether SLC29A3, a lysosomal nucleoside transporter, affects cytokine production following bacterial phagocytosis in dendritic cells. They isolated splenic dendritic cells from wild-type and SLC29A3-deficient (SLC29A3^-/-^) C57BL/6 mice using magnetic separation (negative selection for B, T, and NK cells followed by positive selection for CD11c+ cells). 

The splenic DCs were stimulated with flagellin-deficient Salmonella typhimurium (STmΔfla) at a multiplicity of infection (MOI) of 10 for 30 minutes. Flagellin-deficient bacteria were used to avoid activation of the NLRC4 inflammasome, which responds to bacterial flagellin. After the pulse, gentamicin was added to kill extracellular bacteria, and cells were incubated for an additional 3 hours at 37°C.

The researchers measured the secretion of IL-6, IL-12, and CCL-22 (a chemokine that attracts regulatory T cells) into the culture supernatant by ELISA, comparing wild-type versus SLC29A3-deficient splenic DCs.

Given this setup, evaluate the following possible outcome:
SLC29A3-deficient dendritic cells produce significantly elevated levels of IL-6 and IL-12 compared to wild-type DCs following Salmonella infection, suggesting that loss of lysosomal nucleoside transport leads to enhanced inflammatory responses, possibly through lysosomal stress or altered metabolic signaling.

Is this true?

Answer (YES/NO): NO